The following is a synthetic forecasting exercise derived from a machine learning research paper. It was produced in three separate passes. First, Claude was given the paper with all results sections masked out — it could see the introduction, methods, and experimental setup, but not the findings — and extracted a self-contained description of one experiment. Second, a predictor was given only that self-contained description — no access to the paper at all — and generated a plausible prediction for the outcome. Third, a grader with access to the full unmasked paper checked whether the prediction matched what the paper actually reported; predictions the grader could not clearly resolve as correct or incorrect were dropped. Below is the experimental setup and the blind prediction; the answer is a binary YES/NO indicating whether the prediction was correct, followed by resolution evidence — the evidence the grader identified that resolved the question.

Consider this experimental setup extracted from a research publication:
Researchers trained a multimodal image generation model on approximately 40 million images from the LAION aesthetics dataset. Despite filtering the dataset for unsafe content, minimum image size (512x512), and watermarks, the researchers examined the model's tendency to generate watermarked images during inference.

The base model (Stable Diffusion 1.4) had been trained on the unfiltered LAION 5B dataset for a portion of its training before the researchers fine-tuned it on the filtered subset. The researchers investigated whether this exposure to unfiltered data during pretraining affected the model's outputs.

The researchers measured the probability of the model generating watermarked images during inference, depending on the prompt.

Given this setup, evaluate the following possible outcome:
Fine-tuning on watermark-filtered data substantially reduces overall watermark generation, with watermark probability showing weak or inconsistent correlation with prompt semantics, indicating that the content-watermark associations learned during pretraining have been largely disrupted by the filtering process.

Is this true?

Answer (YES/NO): NO